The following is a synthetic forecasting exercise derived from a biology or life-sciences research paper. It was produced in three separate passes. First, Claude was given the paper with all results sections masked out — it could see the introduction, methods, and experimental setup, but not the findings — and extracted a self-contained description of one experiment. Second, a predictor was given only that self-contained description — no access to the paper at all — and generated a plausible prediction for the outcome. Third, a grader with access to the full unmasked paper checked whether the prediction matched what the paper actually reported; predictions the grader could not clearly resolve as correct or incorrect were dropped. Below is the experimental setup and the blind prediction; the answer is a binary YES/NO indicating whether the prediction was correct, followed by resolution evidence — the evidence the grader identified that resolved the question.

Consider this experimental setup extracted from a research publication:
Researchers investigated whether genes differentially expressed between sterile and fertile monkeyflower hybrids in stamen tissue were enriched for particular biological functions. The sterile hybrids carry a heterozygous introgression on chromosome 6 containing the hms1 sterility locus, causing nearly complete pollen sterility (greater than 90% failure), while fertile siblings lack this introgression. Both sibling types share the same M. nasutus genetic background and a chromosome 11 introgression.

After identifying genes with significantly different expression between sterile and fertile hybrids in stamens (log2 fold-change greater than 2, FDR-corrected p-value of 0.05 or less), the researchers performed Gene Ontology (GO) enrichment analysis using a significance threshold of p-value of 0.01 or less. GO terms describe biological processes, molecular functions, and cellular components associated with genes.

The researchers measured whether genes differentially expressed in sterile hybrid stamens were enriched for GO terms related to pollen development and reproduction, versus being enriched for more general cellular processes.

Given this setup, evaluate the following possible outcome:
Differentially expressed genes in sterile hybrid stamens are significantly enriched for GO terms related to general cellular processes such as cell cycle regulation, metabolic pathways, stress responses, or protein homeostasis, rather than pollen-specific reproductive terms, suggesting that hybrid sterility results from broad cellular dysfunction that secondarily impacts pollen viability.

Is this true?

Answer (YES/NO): NO